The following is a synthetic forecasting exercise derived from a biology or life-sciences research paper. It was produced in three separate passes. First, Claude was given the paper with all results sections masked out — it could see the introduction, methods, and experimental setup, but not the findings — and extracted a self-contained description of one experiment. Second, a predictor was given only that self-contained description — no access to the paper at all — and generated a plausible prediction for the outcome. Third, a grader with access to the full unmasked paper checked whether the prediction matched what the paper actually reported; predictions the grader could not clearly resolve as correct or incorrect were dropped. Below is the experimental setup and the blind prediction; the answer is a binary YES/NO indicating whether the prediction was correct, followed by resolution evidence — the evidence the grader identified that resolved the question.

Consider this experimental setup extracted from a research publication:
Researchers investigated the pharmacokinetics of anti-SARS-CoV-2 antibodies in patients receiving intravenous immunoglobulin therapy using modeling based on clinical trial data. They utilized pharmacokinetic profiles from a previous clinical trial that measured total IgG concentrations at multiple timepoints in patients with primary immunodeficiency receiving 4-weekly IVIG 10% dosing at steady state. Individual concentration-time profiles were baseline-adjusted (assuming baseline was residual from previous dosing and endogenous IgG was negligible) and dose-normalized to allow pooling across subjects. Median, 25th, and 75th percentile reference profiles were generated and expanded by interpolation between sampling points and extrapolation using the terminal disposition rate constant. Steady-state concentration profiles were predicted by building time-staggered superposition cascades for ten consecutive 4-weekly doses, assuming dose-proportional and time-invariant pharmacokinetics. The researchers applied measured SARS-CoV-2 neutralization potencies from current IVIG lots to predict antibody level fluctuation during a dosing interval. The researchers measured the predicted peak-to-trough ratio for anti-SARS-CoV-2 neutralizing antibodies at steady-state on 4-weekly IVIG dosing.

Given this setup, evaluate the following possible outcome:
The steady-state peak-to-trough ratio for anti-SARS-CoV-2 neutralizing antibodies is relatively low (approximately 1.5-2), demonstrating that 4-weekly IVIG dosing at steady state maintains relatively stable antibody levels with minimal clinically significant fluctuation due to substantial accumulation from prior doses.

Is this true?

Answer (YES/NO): NO